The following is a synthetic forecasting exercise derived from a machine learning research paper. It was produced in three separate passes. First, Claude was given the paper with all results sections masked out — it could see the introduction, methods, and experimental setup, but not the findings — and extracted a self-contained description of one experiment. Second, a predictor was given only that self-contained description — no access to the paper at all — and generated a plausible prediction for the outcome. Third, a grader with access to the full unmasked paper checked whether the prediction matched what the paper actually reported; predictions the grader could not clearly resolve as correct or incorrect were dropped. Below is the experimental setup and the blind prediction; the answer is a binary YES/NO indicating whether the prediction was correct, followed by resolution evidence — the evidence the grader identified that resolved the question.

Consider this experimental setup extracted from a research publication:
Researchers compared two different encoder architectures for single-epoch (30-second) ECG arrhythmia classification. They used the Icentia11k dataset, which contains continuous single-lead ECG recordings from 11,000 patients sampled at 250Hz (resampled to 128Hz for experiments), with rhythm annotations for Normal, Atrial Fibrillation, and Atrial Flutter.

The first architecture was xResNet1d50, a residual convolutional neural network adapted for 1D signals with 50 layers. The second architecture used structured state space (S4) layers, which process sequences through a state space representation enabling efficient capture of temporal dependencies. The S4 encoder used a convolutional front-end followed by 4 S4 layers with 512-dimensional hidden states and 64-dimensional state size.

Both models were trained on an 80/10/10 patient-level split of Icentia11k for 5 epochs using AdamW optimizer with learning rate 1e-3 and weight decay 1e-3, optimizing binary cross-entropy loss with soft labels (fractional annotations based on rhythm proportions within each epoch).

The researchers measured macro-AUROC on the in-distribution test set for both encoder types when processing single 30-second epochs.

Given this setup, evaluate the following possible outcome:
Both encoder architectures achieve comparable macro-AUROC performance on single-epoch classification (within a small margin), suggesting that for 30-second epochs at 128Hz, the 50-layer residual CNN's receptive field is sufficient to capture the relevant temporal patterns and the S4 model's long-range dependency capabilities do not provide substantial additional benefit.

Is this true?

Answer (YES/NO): NO